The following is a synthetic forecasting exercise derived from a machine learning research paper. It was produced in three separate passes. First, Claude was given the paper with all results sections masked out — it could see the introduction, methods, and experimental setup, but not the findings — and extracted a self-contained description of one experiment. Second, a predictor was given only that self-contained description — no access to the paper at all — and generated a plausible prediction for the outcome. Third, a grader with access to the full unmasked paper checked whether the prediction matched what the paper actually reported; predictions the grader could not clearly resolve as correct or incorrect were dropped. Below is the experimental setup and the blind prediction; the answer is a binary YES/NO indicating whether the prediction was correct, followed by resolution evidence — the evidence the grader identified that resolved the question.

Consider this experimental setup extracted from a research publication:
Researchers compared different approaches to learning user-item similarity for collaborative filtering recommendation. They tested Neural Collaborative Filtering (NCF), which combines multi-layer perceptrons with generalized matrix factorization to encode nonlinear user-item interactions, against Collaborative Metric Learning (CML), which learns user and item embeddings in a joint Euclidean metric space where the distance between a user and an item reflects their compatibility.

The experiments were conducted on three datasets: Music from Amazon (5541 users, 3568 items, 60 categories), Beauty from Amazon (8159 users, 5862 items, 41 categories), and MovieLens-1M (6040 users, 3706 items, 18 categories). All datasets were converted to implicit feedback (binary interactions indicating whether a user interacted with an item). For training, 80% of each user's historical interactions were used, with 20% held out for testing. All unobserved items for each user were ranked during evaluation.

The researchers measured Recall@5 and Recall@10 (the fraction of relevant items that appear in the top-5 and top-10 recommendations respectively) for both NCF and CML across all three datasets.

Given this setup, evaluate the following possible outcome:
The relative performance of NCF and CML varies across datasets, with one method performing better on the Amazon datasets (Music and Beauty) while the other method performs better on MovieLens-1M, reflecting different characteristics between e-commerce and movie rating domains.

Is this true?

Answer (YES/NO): NO